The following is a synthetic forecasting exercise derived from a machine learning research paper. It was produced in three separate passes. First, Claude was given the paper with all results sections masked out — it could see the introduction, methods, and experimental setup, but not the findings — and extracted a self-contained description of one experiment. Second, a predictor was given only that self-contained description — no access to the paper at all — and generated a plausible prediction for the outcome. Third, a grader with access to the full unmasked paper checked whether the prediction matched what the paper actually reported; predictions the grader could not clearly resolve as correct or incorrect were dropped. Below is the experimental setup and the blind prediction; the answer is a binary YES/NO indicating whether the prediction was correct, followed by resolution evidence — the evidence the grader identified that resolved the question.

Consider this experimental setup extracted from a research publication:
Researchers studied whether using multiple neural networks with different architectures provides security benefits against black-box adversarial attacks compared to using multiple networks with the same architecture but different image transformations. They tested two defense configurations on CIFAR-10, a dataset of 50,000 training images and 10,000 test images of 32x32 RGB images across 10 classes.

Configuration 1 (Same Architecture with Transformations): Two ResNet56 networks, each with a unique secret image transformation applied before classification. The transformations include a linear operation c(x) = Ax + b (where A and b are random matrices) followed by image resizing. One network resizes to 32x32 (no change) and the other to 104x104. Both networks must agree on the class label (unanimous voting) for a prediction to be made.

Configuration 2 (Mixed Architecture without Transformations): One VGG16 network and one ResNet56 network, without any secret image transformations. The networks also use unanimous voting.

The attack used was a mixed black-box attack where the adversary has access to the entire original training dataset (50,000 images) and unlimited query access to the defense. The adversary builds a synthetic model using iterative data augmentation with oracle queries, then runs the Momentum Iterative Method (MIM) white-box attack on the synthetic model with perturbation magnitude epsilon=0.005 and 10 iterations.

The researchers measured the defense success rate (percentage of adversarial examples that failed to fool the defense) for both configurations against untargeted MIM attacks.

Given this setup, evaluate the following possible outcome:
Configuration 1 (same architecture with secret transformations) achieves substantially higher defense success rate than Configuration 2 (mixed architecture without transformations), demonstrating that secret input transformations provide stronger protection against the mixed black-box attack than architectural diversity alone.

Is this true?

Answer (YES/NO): NO